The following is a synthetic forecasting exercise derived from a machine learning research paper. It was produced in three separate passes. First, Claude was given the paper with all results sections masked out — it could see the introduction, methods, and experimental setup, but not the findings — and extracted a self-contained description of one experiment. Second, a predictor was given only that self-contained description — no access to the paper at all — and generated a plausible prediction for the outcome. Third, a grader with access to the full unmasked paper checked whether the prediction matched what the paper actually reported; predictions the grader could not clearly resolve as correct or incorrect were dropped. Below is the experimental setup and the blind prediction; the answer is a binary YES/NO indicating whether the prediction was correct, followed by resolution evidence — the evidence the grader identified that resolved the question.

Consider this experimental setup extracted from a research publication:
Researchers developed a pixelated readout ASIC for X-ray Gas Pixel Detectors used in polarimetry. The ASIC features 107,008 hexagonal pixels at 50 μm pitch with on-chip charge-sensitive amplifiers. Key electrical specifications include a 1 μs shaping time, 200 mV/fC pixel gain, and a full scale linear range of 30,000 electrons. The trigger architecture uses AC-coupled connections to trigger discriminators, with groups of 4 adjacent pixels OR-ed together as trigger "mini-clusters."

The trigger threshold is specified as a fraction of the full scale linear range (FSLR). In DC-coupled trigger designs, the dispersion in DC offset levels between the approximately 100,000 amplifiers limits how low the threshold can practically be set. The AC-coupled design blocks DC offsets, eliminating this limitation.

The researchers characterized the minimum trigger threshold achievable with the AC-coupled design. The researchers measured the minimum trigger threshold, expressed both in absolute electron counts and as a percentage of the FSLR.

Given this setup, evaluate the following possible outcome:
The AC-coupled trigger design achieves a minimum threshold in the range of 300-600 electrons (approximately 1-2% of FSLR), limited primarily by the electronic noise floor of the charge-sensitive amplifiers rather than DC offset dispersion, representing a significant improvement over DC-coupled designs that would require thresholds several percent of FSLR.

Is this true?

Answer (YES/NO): NO